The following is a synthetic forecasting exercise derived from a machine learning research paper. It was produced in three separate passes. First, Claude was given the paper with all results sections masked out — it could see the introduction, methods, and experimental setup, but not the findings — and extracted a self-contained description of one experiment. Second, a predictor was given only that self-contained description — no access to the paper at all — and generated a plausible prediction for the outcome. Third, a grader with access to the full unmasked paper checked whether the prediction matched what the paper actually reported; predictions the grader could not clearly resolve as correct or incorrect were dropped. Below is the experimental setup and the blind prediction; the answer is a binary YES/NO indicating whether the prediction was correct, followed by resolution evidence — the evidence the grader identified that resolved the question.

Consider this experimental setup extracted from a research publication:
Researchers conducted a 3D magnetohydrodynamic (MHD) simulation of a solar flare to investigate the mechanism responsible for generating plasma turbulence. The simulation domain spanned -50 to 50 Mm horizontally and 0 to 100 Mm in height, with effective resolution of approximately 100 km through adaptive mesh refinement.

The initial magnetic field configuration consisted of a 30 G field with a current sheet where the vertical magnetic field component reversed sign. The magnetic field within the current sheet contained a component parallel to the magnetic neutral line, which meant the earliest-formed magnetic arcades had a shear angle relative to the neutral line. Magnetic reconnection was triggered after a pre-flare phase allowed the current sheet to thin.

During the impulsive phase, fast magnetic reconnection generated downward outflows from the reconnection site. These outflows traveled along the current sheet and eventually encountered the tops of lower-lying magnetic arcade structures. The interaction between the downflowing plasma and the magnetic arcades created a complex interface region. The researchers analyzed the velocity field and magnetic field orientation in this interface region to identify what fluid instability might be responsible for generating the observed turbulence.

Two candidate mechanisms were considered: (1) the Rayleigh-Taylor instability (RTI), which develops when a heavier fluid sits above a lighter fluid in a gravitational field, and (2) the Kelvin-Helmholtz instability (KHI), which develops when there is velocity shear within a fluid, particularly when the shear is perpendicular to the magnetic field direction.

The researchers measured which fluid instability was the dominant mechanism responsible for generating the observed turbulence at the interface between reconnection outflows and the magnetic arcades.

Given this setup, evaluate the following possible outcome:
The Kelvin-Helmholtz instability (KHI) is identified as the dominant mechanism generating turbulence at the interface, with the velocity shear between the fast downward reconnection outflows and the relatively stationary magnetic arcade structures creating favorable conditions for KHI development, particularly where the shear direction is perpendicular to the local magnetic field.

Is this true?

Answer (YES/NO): YES